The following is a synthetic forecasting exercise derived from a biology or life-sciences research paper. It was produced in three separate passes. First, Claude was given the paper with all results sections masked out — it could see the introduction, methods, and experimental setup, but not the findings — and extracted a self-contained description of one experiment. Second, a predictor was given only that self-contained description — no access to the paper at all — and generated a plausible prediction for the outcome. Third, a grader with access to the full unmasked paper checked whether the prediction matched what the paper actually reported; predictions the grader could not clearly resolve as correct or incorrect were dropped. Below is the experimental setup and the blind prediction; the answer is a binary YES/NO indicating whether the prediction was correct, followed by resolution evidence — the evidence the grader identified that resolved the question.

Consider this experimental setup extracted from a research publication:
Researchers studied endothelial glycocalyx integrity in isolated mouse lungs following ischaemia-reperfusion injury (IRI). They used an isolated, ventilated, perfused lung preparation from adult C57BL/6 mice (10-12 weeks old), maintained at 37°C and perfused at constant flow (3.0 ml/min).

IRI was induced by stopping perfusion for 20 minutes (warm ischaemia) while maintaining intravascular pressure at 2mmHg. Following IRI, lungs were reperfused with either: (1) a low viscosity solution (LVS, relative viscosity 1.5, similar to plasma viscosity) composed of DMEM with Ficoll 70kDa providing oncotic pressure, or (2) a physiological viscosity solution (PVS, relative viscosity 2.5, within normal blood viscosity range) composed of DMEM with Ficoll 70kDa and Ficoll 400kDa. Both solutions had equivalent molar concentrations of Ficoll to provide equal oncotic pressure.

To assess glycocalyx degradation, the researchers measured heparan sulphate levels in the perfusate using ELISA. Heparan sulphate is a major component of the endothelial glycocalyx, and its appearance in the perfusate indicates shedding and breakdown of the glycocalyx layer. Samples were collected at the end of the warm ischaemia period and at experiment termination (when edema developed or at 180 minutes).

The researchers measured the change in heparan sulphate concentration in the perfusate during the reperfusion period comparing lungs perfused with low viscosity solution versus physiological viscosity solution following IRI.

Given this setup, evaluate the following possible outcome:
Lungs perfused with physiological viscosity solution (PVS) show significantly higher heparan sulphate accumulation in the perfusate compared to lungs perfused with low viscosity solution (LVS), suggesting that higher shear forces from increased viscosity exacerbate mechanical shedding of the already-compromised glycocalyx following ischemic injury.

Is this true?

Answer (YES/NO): NO